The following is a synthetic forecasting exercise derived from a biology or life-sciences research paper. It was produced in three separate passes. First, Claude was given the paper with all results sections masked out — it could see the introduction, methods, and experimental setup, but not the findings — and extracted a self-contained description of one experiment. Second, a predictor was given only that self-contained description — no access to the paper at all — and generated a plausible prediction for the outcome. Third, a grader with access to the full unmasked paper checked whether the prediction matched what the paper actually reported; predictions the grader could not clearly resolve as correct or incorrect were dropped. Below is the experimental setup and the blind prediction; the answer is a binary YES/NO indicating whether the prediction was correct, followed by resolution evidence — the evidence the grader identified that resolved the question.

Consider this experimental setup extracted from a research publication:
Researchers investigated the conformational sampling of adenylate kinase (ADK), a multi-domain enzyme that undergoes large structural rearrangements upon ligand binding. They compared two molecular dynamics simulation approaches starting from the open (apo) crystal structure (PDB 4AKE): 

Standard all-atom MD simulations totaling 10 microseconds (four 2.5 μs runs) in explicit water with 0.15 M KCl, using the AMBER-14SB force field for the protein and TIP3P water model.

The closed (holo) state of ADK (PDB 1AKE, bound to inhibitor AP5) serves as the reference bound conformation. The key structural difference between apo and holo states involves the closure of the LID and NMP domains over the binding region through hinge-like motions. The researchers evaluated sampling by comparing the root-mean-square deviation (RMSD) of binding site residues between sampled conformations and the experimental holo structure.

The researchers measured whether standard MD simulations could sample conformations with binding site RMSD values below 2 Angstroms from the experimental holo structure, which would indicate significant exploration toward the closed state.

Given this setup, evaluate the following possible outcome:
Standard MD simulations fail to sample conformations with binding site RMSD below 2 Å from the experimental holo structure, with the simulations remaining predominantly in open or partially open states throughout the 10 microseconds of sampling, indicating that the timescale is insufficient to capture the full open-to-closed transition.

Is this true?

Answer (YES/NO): YES